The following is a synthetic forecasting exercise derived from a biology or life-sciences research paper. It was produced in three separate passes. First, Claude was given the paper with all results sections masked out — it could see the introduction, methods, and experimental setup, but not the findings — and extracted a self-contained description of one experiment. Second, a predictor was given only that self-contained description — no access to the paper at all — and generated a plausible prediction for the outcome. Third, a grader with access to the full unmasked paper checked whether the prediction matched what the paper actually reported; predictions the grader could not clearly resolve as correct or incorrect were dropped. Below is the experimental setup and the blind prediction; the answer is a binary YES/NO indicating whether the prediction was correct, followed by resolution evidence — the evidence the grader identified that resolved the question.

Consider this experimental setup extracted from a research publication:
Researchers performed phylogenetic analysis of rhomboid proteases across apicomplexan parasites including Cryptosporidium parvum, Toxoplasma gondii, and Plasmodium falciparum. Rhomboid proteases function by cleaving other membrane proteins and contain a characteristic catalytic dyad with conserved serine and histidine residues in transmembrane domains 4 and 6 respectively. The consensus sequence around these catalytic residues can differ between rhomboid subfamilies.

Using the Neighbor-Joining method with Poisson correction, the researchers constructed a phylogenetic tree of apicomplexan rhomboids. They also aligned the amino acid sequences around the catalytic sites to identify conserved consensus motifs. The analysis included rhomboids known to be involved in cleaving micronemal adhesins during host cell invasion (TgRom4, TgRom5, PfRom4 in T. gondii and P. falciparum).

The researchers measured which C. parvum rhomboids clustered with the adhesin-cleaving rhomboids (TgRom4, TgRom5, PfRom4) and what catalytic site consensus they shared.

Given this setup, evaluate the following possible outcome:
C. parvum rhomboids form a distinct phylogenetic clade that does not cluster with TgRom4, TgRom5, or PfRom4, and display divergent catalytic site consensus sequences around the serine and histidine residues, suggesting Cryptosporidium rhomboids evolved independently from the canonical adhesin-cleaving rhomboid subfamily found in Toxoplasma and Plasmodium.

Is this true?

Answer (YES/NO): NO